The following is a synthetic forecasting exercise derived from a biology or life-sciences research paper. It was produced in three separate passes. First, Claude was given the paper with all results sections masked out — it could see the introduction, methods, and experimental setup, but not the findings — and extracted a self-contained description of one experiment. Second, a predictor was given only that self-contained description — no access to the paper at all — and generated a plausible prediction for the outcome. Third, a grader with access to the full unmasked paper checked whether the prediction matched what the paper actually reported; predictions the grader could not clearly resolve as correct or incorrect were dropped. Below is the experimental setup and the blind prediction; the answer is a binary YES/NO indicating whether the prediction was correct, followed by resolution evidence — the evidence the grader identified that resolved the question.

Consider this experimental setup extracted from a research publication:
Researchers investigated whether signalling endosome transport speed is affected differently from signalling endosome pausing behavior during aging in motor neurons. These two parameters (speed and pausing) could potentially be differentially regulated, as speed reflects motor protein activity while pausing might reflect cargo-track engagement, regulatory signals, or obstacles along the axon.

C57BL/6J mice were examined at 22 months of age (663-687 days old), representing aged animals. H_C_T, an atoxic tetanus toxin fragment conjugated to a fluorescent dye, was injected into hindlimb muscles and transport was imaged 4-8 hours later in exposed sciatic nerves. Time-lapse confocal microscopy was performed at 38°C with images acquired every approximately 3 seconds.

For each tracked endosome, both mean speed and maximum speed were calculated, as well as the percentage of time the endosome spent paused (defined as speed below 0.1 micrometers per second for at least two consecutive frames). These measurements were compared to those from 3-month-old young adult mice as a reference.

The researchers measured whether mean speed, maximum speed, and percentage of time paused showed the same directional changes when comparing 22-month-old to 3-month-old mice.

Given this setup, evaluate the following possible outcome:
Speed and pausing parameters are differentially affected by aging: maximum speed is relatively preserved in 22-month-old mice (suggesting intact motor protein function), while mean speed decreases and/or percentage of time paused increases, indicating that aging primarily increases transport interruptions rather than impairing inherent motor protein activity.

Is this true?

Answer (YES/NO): NO